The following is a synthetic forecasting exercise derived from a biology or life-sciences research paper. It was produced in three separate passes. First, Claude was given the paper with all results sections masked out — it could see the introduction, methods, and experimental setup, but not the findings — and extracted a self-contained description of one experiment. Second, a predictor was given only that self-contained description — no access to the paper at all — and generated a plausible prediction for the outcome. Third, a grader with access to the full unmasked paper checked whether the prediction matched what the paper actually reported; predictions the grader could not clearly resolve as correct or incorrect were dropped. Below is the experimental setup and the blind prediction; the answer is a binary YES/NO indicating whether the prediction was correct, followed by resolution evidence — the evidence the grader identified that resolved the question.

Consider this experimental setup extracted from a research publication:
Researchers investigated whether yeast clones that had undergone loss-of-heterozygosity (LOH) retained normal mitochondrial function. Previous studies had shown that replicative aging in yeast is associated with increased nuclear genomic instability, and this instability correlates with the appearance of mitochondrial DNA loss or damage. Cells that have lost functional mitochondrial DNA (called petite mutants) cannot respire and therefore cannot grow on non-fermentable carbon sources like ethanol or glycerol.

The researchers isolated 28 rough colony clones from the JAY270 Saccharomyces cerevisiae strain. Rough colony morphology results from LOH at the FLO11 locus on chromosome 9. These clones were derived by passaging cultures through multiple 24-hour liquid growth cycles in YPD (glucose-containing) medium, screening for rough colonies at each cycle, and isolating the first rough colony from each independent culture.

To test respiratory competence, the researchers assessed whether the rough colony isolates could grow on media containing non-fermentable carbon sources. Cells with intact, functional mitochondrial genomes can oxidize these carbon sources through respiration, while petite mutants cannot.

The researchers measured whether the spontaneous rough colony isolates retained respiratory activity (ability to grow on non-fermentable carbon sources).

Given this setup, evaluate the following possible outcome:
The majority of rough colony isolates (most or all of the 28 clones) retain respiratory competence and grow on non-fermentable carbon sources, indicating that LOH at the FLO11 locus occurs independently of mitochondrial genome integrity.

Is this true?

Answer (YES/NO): YES